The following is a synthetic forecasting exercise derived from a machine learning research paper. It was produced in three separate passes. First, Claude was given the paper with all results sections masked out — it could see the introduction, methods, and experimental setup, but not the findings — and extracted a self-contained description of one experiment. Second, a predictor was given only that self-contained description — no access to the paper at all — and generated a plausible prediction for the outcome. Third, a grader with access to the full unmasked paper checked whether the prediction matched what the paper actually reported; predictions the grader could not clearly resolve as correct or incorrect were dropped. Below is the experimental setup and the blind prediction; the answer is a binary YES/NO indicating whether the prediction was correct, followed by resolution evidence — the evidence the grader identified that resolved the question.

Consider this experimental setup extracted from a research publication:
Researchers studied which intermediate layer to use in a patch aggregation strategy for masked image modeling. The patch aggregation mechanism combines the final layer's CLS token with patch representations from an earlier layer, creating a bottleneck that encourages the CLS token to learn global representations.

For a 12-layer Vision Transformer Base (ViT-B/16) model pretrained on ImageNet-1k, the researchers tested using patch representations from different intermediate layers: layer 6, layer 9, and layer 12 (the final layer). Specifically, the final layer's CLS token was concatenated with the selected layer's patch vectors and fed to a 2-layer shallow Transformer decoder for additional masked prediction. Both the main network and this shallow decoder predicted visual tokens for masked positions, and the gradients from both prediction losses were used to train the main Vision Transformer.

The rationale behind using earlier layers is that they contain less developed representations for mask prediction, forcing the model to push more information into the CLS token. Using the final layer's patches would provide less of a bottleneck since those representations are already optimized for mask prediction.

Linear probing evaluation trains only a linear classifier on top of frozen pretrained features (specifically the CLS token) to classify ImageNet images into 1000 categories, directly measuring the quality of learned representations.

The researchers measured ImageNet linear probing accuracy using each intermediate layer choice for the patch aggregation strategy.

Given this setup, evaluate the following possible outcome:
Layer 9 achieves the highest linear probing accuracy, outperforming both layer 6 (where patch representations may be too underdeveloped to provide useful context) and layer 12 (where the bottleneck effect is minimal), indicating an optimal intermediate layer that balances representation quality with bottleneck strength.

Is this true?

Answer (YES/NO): YES